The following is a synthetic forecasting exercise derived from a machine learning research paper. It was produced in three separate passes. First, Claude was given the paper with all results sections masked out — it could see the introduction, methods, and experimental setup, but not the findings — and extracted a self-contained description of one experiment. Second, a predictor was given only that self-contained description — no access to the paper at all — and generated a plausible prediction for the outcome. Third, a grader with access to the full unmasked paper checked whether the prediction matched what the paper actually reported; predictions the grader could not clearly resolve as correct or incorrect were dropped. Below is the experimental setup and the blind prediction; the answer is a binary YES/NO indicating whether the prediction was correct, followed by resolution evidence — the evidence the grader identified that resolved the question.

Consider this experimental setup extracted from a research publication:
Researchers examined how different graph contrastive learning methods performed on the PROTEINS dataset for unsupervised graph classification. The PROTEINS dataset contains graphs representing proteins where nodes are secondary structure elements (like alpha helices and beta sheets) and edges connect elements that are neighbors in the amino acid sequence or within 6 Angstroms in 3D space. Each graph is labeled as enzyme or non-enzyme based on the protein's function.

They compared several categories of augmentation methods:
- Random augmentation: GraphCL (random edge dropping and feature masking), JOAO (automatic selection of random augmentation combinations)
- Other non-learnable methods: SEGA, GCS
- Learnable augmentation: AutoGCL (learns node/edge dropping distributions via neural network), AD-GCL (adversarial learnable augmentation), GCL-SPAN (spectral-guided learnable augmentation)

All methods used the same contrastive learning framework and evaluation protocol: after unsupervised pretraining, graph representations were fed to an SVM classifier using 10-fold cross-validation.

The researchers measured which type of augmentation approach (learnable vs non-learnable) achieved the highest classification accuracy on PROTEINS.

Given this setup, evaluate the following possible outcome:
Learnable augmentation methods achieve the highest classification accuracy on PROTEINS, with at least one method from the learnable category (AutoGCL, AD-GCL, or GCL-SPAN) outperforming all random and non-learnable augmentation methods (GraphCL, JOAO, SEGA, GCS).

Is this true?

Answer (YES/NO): NO